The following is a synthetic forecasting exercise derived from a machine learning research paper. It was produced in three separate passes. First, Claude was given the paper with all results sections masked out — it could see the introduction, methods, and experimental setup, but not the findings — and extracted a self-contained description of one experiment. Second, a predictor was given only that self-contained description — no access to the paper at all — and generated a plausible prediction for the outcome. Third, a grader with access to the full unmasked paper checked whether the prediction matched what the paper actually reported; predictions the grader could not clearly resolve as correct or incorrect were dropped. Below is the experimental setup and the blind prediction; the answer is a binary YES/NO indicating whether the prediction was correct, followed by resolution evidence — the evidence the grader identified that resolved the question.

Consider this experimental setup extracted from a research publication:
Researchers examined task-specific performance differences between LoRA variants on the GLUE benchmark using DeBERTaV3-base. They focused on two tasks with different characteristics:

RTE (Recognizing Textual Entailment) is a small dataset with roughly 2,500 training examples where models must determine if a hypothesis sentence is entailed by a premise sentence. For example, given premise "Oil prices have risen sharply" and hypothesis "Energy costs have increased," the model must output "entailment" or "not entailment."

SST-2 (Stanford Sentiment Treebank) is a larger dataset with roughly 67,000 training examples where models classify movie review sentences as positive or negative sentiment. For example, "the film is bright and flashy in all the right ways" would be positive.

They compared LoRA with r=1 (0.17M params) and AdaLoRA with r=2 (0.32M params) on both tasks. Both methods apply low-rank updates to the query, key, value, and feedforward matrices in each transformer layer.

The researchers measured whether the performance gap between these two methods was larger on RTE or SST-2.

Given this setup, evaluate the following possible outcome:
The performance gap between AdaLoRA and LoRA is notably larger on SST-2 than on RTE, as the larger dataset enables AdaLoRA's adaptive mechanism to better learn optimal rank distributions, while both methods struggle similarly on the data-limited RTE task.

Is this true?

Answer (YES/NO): NO